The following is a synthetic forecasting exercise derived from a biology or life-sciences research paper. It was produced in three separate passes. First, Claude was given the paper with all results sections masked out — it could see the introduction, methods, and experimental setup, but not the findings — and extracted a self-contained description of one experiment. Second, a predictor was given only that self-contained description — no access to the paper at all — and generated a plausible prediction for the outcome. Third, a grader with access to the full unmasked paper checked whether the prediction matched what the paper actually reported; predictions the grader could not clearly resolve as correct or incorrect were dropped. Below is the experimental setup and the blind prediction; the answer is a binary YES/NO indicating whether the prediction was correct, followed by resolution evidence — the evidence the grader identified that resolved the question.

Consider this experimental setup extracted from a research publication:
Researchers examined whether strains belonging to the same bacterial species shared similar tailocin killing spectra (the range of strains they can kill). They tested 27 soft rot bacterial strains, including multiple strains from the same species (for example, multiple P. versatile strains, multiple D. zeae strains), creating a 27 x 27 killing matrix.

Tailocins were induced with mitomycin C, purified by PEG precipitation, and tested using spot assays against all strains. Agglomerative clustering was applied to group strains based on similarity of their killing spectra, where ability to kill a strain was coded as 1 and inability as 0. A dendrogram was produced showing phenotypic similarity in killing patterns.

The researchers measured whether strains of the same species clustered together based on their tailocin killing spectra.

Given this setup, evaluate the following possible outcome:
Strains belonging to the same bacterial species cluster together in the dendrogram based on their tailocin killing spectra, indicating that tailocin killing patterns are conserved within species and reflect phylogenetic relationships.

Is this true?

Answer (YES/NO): NO